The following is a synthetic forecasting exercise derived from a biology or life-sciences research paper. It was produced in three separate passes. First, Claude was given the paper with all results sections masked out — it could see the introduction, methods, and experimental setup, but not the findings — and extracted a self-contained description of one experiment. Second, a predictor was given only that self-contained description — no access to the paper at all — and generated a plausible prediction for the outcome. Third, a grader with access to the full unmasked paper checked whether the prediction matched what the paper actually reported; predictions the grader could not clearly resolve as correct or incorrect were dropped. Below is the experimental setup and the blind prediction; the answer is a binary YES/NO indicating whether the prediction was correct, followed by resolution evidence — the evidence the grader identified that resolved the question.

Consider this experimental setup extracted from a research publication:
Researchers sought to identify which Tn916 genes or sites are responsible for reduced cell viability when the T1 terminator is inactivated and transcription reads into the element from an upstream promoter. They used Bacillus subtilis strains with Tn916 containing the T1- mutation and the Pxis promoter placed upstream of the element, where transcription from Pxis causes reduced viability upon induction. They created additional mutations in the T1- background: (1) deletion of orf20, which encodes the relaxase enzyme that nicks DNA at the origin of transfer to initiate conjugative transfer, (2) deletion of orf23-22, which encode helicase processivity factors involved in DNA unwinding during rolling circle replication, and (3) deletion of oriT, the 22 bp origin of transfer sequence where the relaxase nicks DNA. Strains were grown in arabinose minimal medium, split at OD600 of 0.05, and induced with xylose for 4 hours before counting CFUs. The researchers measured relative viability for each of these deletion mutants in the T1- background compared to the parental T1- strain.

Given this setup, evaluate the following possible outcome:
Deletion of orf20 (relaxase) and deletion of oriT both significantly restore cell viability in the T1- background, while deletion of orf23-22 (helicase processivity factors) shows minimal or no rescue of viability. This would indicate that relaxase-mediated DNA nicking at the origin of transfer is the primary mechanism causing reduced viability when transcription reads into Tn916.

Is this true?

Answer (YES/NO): NO